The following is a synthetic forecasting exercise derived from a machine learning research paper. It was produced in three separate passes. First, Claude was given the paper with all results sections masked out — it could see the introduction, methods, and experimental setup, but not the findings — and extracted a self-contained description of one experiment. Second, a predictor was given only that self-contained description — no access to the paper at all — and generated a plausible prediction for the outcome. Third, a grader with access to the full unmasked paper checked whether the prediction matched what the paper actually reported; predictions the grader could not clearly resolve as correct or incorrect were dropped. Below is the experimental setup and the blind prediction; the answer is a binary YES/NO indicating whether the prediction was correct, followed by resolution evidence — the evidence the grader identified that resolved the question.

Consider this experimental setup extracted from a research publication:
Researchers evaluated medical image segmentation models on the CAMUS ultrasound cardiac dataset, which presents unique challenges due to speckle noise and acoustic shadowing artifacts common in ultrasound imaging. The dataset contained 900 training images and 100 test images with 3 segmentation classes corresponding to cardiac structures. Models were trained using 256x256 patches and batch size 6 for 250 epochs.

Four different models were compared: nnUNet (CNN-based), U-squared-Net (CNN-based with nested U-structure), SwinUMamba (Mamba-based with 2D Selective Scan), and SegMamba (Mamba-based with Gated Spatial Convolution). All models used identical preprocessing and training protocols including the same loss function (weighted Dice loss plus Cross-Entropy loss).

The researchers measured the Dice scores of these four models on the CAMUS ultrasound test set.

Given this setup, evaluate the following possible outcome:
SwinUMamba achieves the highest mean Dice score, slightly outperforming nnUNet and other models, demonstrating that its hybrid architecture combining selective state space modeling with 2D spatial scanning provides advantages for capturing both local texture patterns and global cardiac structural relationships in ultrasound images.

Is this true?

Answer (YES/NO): NO